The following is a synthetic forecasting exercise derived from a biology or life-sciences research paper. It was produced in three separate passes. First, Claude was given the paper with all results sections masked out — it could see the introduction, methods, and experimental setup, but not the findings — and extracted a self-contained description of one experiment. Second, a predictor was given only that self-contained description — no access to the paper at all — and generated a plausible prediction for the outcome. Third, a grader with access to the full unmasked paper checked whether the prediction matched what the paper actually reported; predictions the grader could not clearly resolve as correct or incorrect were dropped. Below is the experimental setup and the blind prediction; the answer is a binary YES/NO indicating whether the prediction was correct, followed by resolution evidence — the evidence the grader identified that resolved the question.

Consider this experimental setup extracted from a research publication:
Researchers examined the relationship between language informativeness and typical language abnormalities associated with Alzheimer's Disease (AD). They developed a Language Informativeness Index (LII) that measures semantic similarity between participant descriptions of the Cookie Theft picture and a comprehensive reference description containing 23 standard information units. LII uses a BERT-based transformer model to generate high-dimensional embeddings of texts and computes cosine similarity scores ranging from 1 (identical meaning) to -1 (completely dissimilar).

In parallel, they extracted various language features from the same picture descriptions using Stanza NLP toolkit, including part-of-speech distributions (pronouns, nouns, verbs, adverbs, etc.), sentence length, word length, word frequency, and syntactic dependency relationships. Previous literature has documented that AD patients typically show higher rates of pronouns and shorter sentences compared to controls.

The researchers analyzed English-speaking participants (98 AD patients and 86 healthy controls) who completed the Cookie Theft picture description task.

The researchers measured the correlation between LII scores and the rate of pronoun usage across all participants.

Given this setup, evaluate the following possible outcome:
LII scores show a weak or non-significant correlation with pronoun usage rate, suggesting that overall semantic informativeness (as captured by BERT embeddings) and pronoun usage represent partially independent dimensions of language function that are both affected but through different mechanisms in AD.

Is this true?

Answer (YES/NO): NO